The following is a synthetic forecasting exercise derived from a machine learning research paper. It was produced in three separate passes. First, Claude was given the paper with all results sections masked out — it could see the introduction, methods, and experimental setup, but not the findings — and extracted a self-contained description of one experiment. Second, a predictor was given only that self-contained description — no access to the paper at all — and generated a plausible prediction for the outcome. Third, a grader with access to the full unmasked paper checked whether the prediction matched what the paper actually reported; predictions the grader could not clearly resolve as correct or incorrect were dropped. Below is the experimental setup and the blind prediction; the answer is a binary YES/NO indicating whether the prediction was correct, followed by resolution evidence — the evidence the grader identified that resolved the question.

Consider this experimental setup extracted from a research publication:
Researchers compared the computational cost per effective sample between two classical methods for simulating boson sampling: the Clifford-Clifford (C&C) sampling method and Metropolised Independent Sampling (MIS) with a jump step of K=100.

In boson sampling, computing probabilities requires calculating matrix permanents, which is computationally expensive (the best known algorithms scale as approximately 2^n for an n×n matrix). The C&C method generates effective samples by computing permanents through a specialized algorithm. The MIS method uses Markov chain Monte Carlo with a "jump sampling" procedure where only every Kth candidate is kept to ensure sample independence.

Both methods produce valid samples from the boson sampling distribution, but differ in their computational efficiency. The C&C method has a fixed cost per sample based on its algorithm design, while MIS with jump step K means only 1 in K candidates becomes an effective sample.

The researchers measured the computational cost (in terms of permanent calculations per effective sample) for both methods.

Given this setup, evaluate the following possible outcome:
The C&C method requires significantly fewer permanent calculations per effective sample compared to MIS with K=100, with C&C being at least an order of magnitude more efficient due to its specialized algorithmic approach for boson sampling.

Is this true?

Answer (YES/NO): YES